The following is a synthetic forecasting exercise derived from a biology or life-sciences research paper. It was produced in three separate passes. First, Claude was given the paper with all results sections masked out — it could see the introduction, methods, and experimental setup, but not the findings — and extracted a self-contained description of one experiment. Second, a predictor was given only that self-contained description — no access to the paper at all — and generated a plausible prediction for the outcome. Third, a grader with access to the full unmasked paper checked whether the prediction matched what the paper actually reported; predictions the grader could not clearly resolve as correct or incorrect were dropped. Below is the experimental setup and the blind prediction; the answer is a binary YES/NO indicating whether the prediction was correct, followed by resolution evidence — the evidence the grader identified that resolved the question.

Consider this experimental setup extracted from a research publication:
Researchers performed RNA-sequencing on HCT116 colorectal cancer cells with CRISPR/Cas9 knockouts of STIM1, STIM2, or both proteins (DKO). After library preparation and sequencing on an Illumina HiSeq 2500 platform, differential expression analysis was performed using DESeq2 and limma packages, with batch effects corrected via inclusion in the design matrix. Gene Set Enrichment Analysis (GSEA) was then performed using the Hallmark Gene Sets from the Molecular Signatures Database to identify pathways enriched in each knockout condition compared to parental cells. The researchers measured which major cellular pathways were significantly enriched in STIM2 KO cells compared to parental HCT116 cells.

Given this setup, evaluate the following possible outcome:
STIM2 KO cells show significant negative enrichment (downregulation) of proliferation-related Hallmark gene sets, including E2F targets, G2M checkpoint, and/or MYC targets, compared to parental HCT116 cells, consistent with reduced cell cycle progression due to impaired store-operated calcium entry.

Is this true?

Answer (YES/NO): NO